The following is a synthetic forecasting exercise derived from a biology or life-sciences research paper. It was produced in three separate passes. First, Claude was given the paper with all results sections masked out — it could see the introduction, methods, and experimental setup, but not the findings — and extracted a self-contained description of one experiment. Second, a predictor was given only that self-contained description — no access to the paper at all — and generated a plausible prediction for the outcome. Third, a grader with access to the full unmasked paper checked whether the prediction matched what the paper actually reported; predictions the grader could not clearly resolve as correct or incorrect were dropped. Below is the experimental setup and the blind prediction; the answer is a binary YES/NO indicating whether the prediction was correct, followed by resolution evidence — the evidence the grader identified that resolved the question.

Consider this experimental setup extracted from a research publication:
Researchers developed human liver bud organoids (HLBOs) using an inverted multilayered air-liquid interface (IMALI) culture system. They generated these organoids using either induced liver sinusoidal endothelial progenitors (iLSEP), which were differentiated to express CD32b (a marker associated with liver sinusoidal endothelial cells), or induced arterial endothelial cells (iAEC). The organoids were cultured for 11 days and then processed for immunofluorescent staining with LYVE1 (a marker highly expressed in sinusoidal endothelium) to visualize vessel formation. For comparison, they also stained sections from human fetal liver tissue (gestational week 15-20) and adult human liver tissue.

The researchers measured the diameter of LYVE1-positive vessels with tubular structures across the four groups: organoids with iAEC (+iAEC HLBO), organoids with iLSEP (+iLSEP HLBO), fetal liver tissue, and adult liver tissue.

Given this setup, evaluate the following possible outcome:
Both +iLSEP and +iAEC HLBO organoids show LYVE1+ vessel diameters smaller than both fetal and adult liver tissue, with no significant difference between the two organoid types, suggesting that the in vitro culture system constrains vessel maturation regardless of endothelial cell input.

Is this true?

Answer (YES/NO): NO